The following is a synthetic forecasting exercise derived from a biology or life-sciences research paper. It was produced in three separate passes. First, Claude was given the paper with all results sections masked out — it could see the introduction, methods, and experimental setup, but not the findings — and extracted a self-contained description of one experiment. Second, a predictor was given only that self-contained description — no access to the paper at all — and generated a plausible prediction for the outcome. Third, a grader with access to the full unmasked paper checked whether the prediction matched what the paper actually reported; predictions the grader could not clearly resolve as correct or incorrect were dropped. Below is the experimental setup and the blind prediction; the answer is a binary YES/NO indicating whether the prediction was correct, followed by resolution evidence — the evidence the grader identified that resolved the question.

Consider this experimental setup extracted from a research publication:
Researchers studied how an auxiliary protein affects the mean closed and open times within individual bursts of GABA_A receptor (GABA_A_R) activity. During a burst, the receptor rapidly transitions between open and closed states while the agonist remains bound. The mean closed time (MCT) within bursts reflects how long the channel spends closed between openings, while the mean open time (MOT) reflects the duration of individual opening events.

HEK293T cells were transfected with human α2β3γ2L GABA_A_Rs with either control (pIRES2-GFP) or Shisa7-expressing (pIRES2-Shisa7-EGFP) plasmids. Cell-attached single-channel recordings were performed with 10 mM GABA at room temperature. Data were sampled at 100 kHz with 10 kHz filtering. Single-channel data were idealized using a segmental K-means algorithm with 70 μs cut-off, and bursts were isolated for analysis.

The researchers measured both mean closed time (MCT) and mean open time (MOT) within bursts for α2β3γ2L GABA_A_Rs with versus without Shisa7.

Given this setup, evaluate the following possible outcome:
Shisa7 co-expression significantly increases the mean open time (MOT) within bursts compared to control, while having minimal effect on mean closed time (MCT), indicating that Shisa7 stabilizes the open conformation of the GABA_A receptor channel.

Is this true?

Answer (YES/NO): NO